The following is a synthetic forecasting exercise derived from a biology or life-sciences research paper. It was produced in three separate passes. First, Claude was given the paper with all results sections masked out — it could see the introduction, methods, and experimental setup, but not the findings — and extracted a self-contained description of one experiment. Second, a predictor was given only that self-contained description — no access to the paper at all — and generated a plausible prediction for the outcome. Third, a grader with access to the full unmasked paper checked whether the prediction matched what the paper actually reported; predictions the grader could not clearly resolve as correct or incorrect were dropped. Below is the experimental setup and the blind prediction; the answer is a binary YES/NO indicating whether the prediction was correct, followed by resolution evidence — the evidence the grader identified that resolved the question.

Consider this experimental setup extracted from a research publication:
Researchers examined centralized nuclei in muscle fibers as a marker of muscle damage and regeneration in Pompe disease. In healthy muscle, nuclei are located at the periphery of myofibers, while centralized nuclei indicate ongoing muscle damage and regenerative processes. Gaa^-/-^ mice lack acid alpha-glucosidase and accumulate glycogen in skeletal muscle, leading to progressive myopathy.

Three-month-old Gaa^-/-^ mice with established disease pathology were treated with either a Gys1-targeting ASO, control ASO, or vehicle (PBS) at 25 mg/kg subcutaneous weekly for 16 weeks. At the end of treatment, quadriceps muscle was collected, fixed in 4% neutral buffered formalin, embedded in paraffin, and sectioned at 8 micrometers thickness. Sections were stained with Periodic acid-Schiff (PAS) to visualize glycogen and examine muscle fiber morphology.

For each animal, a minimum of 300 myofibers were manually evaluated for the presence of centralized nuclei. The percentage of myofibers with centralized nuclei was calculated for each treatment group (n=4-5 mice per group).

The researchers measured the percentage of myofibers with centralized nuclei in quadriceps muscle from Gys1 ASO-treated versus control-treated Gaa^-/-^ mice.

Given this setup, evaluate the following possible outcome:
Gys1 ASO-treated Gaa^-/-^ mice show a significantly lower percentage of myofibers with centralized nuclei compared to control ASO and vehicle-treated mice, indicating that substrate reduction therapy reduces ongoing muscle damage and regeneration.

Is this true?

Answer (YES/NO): NO